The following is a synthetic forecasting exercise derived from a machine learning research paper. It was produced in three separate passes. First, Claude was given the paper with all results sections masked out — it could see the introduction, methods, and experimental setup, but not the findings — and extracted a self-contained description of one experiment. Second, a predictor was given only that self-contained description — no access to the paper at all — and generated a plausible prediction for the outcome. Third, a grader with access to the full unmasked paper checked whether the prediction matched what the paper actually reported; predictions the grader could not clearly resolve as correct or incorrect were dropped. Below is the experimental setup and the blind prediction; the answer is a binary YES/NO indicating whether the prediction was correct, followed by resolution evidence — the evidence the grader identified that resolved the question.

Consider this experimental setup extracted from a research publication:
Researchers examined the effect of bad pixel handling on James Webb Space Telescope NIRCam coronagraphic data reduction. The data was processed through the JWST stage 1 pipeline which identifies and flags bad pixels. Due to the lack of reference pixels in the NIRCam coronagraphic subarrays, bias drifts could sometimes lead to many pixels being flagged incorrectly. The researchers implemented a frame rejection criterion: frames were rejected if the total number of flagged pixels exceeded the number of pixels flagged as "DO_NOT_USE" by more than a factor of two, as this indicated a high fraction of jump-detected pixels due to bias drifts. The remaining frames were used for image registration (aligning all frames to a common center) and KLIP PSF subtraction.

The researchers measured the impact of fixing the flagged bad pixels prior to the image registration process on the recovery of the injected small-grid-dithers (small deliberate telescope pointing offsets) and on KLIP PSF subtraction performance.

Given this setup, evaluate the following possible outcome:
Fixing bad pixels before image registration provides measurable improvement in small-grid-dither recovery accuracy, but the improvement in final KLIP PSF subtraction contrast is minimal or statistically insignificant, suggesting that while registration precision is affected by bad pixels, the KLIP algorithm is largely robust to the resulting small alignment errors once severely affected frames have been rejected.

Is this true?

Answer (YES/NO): NO